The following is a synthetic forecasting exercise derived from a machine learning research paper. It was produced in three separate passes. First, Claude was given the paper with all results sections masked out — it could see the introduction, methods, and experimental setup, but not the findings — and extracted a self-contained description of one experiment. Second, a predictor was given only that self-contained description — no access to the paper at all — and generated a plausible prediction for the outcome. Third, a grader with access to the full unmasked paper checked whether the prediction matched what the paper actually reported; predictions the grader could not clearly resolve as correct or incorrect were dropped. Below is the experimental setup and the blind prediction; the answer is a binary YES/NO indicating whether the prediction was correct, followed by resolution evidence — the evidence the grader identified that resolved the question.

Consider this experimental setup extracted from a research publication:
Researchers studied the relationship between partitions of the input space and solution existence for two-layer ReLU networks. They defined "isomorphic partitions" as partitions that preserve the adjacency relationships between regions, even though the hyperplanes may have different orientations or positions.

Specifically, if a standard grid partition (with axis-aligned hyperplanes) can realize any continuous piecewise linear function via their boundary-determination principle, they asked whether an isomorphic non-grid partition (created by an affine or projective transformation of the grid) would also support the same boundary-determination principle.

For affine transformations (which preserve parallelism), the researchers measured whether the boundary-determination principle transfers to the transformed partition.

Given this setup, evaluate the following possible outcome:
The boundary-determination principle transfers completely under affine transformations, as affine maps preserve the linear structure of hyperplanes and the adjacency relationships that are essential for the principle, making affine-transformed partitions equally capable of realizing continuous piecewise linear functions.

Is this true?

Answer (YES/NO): YES